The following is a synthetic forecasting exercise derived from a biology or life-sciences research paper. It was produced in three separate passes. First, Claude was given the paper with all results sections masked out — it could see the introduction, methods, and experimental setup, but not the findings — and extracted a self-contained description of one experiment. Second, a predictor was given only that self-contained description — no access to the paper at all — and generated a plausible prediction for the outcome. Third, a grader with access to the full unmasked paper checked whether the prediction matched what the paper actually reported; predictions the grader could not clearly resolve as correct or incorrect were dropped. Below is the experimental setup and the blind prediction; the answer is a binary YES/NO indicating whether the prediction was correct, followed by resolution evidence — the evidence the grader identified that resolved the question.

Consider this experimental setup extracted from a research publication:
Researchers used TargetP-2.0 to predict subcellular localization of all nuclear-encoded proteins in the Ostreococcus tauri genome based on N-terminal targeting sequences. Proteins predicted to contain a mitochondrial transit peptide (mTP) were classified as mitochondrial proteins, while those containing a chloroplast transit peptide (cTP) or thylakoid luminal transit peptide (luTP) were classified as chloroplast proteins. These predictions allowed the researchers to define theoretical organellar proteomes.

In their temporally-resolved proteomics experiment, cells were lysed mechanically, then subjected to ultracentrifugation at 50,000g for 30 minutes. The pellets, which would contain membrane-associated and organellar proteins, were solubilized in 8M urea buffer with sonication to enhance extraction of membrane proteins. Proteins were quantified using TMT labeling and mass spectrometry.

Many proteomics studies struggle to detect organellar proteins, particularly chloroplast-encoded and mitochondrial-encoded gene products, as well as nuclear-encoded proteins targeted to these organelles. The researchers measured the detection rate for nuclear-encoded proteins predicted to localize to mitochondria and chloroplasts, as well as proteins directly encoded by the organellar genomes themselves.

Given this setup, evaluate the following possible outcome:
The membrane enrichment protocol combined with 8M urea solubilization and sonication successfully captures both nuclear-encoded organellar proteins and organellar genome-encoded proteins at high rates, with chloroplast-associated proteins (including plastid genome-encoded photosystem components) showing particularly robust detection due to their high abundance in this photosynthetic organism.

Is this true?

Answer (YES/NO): YES